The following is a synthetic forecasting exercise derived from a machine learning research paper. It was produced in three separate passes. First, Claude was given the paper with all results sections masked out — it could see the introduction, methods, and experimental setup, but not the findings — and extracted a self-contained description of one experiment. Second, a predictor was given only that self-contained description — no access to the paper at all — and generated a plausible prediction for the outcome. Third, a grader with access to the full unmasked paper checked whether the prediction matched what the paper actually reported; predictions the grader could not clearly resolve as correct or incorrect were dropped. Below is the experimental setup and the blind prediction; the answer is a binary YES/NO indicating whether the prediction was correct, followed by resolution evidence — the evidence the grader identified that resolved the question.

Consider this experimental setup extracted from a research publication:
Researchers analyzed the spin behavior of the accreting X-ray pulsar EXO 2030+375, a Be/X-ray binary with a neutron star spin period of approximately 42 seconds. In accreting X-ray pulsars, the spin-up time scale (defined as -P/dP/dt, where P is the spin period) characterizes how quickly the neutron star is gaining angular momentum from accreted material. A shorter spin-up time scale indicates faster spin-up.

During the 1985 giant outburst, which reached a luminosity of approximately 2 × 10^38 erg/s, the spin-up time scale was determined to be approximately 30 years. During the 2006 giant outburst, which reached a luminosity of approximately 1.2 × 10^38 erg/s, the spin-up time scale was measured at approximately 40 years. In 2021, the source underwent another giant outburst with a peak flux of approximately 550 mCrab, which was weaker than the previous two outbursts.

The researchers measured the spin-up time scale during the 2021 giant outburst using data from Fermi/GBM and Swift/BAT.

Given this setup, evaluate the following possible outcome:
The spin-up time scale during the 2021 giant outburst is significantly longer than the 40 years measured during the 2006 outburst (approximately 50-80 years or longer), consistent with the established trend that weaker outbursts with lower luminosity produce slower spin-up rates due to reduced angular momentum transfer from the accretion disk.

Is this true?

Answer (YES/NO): YES